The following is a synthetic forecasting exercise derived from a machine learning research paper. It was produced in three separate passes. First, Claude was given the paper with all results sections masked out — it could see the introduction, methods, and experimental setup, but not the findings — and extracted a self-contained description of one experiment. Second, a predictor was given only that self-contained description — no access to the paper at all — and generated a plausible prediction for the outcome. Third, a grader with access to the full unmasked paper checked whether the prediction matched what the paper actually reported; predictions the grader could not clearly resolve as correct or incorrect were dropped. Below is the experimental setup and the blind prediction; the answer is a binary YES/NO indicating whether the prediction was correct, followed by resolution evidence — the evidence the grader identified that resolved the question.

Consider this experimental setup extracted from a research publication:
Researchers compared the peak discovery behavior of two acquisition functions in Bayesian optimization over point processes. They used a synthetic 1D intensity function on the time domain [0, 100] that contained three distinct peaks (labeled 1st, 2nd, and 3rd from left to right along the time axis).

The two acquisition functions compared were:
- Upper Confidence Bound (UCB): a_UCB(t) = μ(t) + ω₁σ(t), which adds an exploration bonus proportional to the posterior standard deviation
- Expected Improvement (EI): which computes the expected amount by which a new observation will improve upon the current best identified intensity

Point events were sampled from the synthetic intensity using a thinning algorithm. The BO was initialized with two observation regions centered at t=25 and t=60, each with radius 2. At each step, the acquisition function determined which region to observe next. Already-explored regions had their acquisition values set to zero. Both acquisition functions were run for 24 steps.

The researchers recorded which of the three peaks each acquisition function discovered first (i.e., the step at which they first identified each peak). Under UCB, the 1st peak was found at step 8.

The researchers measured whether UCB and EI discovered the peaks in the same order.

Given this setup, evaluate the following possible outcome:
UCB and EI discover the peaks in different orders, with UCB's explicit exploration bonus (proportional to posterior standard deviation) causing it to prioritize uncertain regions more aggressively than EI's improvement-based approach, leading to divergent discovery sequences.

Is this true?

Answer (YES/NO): YES